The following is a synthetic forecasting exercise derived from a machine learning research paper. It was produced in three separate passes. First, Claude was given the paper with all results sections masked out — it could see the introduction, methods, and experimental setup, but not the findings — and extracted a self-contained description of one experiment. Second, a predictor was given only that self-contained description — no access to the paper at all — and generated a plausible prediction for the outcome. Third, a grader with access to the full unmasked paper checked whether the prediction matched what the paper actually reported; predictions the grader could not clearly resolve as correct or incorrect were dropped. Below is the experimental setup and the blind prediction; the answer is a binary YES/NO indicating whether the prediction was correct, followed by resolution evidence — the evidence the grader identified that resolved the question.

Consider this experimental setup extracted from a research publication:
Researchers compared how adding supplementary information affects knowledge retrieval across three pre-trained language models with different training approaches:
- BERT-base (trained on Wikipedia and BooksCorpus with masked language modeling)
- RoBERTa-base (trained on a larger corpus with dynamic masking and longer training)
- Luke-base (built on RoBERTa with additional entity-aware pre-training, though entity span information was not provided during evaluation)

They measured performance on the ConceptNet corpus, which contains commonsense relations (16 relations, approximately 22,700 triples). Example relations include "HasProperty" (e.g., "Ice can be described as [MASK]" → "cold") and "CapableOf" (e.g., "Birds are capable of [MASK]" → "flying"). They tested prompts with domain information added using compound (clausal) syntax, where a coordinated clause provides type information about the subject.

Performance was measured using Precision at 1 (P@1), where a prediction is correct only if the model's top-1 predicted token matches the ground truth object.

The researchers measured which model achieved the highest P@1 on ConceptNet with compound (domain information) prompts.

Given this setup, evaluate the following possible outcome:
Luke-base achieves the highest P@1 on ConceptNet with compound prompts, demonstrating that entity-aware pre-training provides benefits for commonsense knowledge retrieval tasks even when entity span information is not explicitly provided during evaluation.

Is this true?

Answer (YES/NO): NO